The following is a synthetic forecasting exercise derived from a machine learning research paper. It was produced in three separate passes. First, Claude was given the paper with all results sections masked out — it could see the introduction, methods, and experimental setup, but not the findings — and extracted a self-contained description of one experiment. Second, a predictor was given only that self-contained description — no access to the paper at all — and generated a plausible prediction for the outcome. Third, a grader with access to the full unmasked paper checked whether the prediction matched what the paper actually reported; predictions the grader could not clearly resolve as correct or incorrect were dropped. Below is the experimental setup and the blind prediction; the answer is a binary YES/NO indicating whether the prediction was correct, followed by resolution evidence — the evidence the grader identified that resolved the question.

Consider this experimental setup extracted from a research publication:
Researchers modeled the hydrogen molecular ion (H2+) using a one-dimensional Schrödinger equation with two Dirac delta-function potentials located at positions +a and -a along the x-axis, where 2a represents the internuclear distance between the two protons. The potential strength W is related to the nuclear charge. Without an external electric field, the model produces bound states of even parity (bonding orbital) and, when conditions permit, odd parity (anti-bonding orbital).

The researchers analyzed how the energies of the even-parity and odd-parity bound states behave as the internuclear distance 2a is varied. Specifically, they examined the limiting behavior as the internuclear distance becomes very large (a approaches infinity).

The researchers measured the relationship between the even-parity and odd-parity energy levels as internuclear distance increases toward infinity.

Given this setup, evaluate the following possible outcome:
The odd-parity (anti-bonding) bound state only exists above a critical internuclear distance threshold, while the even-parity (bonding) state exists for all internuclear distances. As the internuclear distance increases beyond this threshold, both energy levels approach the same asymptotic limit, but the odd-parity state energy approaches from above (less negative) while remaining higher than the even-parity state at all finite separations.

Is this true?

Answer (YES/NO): YES